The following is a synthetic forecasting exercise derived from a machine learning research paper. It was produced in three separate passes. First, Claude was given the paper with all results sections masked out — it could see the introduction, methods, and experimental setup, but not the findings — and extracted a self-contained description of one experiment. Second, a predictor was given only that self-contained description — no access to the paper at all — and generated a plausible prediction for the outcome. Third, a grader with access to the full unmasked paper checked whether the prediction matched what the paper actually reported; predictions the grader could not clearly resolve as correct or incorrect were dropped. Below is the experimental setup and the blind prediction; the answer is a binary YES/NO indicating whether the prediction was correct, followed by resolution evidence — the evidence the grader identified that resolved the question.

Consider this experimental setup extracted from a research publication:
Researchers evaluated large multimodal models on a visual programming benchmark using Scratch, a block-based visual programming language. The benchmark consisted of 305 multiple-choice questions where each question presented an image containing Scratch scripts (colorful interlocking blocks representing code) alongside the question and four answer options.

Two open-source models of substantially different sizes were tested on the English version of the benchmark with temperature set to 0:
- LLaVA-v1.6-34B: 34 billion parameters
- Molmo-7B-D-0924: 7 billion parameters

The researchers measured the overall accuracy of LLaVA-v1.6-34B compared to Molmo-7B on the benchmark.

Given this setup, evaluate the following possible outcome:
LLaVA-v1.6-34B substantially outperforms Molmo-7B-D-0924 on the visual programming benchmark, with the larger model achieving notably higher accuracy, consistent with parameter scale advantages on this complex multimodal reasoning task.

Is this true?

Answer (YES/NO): NO